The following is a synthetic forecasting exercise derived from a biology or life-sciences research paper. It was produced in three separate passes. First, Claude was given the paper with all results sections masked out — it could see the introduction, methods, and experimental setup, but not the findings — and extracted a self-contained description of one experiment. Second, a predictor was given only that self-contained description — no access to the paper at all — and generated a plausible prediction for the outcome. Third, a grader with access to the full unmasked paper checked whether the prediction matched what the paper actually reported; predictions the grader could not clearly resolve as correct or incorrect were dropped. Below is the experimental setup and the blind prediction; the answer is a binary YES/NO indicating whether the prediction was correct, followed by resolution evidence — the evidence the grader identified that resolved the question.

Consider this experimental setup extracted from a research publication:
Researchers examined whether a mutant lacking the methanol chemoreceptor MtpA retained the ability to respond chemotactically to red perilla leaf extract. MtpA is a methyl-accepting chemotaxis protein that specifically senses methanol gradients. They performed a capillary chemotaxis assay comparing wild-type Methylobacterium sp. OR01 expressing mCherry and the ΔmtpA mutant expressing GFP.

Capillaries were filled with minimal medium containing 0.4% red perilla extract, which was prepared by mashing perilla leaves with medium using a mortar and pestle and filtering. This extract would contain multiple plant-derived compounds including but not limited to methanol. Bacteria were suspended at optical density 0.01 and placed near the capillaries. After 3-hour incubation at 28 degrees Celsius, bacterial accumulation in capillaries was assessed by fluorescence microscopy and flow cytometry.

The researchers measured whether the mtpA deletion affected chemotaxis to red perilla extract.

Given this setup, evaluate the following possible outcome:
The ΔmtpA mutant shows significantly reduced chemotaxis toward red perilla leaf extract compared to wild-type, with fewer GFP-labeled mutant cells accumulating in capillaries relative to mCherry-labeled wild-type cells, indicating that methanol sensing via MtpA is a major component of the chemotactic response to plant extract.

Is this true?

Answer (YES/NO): NO